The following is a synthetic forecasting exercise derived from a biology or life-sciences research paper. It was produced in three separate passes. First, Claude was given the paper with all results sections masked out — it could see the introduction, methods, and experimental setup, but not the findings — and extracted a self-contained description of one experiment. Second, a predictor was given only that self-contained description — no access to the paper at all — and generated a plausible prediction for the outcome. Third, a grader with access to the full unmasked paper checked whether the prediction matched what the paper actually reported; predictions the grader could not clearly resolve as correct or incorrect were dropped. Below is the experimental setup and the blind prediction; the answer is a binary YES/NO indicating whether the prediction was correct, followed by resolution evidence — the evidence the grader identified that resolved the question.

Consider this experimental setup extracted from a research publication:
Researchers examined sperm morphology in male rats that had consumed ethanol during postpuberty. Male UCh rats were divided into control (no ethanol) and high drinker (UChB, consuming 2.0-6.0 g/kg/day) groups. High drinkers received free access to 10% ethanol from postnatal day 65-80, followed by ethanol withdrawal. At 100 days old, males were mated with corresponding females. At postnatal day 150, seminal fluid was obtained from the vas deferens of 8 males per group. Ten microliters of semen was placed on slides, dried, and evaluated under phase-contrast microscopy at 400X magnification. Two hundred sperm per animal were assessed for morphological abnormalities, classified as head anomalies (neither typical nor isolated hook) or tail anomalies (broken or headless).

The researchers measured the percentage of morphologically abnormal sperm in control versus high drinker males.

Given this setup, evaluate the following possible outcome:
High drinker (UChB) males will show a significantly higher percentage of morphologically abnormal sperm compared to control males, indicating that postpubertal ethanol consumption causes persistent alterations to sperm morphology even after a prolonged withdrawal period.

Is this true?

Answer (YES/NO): YES